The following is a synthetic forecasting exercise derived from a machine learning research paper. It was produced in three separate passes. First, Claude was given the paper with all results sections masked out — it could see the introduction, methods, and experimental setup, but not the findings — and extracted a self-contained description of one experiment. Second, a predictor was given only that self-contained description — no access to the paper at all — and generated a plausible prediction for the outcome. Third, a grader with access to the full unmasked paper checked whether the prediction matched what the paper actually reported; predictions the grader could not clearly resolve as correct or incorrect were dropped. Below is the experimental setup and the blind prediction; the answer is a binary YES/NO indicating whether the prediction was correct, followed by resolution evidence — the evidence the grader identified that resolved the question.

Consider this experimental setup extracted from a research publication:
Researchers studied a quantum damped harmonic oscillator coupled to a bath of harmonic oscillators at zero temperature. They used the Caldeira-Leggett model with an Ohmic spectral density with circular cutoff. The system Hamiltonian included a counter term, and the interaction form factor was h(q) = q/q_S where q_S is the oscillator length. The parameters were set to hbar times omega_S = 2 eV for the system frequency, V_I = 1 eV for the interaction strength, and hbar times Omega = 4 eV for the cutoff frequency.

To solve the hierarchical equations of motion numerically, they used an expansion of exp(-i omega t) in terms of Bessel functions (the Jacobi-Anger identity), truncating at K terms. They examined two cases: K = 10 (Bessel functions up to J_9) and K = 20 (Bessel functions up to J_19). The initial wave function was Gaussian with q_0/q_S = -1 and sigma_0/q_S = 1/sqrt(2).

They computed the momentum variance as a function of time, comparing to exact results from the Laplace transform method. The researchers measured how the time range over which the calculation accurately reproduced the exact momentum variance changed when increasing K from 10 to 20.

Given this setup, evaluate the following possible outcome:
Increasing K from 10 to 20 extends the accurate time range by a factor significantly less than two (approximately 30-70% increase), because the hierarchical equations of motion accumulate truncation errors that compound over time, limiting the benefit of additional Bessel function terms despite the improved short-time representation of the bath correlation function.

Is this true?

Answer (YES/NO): NO